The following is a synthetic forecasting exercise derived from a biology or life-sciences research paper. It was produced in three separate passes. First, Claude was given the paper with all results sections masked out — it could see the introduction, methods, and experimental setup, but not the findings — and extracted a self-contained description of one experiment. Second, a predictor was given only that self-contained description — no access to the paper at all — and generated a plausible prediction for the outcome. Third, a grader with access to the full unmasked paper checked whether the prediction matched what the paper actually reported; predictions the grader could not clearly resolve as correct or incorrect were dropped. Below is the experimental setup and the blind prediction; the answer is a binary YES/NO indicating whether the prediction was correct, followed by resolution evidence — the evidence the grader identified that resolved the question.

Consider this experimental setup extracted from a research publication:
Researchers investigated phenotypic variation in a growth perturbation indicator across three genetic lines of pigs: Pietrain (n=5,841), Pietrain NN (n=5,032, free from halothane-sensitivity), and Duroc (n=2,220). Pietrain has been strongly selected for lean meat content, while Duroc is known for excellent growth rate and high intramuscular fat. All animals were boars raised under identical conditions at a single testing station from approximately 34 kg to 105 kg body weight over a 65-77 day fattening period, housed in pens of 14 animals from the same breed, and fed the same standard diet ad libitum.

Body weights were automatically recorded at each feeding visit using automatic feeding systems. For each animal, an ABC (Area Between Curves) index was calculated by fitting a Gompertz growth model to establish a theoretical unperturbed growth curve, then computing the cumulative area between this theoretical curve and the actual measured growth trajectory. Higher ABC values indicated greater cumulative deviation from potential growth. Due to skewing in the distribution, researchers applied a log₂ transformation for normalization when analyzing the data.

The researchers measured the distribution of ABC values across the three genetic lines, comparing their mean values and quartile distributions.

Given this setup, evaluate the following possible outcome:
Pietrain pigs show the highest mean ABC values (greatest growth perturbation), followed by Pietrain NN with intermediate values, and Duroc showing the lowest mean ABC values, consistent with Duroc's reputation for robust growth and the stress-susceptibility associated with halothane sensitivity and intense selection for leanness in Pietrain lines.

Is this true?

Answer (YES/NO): NO